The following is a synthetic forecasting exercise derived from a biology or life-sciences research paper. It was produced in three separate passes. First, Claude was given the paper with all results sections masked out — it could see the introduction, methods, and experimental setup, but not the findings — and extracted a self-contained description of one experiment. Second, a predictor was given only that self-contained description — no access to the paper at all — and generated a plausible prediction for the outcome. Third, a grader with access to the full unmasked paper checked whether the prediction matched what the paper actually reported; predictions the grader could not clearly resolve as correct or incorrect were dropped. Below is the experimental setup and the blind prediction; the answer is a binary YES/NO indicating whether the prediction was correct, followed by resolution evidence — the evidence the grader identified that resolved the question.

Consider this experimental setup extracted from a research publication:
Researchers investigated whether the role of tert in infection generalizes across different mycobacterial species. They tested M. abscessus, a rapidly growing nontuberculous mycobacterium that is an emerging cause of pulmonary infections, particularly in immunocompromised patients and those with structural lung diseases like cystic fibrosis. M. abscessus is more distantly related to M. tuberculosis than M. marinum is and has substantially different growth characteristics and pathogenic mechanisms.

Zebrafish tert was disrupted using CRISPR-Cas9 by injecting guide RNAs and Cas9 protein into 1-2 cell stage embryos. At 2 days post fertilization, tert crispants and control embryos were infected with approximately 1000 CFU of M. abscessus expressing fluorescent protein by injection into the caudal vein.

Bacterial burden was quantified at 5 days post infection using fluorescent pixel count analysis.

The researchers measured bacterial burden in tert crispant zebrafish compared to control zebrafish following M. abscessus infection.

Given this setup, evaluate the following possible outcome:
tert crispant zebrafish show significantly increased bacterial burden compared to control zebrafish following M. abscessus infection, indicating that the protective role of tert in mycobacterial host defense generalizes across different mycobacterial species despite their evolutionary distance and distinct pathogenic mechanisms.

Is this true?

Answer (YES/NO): NO